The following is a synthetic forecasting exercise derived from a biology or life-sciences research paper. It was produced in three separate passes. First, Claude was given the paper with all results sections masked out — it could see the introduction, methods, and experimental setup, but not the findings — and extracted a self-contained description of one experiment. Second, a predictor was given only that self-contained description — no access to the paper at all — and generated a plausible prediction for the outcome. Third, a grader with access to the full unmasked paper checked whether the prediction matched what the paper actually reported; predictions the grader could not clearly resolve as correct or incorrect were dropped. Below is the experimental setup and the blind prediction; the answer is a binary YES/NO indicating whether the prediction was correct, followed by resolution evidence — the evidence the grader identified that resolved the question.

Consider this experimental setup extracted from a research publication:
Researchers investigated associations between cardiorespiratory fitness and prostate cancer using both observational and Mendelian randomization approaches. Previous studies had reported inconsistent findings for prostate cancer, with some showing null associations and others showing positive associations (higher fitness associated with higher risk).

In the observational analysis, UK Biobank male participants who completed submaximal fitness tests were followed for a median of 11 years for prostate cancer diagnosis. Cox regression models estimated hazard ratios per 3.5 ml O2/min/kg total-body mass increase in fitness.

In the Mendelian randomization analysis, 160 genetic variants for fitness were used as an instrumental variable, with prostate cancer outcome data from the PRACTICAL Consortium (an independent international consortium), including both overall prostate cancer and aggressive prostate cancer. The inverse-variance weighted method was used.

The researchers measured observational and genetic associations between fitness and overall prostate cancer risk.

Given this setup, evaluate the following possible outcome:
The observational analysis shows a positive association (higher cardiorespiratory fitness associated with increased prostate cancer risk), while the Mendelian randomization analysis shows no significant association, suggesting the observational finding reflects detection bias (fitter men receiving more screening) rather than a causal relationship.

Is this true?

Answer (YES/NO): NO